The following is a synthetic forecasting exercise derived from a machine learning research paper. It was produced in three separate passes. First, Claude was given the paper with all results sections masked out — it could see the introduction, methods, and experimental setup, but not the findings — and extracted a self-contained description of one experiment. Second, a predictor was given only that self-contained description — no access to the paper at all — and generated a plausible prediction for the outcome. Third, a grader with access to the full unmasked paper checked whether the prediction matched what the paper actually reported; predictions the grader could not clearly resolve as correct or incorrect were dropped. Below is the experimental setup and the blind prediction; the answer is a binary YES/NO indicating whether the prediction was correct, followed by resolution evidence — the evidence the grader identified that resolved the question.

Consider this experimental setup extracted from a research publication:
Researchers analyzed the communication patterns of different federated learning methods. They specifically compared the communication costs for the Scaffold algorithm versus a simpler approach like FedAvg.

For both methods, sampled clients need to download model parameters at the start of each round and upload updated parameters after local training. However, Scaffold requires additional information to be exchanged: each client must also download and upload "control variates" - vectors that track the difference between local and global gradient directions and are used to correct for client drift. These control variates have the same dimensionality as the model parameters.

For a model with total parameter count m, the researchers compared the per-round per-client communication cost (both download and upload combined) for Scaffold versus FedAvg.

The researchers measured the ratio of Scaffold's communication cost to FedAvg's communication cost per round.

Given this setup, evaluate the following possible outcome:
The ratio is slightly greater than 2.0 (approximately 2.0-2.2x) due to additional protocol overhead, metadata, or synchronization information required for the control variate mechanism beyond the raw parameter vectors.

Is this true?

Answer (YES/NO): NO